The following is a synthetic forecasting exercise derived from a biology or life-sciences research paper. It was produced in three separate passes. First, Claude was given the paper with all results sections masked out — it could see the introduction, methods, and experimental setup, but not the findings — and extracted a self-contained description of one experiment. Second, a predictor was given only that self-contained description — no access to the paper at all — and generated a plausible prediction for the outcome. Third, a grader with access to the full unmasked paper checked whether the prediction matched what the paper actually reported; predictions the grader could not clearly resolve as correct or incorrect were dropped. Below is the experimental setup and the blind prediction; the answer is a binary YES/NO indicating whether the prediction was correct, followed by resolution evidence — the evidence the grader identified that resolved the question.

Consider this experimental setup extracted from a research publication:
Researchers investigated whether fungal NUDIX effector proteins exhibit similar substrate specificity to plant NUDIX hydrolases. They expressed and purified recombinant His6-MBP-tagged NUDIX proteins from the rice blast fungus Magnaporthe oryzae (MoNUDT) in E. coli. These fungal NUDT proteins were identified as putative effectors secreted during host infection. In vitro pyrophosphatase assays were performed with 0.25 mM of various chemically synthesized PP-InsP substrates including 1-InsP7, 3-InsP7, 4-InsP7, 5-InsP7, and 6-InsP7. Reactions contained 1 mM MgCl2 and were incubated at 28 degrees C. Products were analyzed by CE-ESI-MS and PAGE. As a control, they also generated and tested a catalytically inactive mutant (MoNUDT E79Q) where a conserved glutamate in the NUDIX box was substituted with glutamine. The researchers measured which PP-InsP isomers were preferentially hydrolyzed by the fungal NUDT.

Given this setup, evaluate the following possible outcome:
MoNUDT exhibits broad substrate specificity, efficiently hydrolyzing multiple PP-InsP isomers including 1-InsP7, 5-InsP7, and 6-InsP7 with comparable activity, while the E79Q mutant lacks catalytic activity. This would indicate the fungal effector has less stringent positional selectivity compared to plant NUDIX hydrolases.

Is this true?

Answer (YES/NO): NO